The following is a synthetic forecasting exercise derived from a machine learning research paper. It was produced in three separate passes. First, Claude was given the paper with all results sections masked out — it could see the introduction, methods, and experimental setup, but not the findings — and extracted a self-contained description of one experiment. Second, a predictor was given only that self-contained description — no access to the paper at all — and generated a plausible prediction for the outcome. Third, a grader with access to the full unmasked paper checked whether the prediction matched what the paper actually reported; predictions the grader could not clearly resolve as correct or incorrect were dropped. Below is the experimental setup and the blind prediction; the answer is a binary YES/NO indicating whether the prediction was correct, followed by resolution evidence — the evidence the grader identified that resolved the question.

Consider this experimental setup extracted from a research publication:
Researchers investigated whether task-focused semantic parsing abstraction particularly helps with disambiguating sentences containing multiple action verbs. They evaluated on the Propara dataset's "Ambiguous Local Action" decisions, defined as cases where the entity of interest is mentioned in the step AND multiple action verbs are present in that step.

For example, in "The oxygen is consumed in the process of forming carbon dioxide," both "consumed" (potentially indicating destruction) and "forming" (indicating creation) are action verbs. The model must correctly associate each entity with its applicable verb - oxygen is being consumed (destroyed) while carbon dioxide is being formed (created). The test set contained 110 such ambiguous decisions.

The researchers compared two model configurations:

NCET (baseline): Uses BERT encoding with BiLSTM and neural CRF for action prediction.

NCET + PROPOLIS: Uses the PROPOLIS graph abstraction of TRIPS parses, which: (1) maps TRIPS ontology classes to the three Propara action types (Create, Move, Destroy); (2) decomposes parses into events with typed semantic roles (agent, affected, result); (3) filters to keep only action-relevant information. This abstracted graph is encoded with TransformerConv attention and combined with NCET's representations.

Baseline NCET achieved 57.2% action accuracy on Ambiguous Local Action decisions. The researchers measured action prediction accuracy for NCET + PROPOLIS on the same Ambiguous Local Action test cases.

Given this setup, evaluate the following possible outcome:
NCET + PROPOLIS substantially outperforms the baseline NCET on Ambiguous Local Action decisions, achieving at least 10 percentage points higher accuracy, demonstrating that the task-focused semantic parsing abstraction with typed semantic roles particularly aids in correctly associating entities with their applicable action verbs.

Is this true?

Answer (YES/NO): YES